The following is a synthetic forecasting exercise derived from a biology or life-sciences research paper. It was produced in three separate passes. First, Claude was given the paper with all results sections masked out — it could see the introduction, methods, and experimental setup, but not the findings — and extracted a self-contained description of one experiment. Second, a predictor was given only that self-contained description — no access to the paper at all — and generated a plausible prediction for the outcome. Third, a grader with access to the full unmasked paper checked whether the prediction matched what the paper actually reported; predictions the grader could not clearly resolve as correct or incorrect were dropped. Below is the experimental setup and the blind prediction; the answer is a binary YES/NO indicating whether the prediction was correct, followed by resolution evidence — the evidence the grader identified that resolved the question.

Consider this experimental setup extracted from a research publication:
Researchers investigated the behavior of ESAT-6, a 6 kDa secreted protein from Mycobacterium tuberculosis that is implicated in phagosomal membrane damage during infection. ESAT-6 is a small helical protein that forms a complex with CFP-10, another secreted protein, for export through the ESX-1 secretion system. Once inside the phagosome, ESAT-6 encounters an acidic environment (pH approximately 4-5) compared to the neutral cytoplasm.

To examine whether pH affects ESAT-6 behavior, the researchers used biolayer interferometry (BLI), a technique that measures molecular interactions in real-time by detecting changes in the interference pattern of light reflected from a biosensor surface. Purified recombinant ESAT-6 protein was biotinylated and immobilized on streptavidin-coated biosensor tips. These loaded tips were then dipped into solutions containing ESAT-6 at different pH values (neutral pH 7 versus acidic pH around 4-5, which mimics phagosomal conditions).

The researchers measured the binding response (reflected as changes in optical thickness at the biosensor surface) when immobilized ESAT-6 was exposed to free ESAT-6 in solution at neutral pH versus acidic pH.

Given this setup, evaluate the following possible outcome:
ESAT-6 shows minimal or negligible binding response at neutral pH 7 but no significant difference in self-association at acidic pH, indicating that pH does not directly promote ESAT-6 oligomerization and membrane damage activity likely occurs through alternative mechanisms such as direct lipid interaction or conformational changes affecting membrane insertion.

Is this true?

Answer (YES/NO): NO